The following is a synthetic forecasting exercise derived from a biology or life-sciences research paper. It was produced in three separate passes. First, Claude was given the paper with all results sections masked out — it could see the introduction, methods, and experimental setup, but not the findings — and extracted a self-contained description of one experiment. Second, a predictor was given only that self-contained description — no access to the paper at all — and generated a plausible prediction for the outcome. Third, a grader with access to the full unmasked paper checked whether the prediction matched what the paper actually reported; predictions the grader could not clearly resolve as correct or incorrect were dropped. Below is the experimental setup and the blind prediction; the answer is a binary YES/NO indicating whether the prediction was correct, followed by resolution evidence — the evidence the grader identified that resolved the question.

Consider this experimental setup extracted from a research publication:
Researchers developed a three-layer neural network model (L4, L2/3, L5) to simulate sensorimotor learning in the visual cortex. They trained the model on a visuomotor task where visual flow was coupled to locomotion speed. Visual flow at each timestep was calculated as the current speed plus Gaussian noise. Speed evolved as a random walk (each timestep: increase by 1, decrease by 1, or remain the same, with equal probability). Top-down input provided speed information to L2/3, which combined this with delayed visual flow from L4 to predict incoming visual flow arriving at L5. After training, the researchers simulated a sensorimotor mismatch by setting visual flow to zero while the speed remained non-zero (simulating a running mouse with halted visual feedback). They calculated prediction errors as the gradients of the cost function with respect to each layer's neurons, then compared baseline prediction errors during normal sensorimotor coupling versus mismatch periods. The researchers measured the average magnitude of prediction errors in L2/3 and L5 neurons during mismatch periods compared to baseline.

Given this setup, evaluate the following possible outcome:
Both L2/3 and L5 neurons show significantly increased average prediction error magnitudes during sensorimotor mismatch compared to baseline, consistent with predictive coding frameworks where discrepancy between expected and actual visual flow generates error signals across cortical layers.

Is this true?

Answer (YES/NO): NO